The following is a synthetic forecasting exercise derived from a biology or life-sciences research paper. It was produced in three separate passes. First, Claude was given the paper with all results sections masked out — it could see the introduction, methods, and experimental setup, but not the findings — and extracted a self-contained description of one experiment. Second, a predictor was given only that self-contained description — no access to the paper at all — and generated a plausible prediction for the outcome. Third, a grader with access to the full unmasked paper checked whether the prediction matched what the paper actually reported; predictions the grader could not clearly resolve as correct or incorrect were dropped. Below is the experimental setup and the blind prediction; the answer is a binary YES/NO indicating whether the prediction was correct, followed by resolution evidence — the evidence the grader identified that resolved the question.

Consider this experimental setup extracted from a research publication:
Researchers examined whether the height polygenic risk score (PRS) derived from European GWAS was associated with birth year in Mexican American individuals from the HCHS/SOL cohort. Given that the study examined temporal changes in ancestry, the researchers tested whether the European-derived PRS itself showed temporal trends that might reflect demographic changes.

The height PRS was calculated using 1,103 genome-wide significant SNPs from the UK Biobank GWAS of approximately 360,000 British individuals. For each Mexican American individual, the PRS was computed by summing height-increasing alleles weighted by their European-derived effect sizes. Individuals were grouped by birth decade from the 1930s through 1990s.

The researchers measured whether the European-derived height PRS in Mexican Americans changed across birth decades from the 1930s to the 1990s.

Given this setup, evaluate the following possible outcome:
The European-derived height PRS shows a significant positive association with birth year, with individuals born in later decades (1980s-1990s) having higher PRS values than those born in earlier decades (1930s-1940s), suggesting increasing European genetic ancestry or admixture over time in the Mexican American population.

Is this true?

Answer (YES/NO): NO